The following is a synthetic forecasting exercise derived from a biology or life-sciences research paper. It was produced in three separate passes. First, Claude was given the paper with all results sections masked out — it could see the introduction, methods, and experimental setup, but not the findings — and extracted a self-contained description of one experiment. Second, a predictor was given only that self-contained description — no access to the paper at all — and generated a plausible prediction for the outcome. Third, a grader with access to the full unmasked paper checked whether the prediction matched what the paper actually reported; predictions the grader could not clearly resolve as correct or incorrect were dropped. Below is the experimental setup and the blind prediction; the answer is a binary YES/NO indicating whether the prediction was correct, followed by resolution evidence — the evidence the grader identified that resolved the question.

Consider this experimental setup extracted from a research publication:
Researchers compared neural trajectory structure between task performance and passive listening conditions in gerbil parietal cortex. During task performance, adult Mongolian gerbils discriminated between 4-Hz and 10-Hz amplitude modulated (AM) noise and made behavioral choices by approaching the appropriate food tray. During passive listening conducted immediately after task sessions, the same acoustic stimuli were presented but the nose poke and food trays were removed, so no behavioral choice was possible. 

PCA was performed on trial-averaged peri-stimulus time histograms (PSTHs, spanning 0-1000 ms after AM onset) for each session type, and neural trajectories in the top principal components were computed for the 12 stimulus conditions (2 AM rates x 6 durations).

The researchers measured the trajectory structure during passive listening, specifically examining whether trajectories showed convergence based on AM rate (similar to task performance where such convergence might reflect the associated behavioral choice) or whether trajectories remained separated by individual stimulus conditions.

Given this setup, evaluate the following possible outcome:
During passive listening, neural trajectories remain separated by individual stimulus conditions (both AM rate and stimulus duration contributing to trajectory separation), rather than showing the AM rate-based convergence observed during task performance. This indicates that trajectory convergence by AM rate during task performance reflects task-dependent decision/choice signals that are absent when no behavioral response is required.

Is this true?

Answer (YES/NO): YES